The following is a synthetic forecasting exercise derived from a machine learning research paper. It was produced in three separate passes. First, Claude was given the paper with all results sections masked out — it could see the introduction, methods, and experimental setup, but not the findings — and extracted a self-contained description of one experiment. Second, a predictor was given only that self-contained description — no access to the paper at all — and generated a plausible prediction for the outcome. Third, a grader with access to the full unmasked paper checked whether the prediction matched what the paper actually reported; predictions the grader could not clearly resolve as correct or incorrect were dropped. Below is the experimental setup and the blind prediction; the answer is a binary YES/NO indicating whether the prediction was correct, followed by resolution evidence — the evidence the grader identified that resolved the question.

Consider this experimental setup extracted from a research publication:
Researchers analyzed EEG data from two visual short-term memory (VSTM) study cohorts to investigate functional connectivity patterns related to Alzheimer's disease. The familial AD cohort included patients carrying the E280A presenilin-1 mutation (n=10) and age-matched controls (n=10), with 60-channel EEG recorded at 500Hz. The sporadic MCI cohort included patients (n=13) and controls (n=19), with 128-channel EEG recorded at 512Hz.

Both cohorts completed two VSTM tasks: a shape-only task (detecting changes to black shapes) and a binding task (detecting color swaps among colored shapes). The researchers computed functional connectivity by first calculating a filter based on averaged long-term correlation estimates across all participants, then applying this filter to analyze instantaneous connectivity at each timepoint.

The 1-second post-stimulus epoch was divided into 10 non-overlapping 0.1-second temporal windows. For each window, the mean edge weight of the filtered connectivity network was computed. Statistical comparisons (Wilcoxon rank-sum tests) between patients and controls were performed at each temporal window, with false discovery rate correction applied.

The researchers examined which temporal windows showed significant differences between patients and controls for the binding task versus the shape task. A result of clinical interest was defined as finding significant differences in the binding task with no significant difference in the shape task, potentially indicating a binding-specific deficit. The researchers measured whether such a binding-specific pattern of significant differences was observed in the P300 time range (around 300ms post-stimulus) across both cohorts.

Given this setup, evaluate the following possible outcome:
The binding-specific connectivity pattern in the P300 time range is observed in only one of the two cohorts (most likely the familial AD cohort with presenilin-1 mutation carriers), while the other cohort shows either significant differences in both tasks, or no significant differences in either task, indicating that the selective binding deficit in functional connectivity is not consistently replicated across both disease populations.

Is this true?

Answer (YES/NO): NO